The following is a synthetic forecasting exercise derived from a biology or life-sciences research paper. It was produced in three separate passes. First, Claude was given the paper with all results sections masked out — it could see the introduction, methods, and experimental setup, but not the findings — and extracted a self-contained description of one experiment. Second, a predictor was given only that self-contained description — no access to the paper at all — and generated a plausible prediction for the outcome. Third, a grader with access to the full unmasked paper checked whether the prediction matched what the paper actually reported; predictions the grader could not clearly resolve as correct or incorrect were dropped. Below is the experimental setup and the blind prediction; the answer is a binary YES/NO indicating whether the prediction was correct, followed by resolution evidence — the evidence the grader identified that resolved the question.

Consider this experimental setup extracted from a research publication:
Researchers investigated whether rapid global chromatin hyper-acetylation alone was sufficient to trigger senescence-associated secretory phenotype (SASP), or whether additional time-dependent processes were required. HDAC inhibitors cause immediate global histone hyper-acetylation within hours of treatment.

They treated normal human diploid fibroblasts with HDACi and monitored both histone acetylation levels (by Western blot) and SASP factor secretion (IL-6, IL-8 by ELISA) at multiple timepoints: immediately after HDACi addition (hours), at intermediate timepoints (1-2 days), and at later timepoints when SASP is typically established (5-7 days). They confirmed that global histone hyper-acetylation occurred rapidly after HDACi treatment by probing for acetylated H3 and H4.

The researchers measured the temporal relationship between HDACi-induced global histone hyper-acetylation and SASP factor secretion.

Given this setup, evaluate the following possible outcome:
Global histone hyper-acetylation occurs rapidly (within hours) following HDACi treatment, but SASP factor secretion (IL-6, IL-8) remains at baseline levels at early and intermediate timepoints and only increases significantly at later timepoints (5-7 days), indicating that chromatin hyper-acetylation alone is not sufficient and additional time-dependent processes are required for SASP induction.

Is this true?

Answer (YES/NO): NO